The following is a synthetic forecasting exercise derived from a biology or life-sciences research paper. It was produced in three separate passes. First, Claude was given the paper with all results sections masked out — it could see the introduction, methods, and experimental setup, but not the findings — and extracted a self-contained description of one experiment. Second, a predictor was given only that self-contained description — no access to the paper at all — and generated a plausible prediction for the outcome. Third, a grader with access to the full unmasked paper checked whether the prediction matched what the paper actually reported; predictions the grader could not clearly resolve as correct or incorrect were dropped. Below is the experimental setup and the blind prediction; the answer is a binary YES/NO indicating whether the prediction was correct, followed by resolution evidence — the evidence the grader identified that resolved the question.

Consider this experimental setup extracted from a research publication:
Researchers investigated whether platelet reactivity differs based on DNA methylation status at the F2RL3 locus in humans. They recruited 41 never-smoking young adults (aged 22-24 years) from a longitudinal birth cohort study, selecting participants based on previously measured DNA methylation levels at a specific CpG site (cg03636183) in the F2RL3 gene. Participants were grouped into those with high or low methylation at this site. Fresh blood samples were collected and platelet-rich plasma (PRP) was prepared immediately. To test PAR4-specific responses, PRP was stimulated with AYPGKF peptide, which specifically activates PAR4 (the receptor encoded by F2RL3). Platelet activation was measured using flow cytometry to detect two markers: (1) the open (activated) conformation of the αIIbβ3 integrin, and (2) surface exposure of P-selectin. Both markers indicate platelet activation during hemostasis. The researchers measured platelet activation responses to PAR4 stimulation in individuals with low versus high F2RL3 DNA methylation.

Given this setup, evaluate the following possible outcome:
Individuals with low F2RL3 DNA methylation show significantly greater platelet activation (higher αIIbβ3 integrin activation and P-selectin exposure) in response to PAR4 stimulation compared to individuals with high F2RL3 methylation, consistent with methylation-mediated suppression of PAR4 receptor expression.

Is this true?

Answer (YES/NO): YES